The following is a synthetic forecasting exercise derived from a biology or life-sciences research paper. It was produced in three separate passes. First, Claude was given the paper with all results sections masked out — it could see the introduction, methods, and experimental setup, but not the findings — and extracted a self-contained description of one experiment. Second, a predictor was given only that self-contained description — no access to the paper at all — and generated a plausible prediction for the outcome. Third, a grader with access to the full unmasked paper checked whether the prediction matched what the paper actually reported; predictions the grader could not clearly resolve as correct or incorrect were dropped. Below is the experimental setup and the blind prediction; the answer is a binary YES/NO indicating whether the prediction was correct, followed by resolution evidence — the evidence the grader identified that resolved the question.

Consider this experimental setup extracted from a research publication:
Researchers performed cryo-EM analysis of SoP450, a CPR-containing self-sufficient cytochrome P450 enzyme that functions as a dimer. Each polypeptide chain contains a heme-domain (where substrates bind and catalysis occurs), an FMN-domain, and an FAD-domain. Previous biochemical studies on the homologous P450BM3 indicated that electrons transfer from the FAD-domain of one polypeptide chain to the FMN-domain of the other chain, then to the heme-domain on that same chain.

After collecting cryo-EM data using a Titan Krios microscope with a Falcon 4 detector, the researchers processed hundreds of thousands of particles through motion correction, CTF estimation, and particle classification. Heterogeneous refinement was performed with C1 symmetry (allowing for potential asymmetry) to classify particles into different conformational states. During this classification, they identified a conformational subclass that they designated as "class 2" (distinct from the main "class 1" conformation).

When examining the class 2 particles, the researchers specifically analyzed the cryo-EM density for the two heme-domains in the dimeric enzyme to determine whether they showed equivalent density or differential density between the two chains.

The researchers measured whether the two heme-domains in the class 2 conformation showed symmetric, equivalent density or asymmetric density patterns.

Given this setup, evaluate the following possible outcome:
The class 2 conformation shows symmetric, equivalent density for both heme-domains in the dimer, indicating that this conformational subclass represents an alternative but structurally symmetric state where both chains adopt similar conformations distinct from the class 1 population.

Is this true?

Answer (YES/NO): NO